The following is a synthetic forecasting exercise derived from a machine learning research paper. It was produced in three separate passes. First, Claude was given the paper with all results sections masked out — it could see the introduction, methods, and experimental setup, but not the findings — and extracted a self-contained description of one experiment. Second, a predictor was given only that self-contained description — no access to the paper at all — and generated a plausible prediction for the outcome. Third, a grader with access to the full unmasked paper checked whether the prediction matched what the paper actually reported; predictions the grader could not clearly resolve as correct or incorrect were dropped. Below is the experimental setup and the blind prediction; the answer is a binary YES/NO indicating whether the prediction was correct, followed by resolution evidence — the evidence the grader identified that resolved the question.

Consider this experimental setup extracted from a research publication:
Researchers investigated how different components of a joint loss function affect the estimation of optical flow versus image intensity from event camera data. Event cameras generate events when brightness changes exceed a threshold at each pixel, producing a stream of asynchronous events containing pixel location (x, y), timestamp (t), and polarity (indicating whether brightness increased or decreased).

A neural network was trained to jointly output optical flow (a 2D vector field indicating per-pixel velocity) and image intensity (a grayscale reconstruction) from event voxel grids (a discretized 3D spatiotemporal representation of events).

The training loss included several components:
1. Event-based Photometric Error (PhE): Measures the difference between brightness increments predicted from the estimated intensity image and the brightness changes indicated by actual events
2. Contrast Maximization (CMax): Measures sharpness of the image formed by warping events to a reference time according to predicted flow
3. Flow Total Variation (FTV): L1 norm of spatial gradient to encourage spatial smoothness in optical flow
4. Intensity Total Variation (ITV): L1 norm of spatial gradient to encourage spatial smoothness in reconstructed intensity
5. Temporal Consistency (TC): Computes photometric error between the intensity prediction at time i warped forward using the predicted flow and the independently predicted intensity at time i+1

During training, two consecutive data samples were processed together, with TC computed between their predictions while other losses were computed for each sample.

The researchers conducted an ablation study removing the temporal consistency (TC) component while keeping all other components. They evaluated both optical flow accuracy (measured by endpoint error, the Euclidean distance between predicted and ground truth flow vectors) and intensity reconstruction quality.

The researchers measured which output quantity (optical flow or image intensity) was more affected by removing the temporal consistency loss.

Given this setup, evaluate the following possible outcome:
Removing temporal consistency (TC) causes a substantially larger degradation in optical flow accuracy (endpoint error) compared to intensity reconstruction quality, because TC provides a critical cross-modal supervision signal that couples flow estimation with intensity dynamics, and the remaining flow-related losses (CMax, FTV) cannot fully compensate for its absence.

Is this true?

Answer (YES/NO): NO